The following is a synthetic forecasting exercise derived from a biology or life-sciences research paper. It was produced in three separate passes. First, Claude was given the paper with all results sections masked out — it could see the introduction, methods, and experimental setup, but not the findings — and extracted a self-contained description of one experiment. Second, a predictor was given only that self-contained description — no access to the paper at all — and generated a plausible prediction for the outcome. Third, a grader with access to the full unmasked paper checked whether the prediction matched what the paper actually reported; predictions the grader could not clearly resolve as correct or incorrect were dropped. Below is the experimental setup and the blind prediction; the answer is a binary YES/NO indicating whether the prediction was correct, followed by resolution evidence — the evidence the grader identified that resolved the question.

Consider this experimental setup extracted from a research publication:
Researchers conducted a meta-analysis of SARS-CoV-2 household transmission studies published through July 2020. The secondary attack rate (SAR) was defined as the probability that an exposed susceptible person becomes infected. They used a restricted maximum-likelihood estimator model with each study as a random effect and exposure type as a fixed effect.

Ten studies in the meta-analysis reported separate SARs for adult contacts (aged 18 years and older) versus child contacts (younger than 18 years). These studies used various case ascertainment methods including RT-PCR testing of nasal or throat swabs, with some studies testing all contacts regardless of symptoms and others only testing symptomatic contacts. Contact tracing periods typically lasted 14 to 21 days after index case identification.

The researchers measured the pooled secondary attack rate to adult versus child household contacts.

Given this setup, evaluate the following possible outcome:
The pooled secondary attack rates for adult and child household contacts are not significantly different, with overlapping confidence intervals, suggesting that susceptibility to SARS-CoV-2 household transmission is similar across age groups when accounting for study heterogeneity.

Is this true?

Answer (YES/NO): NO